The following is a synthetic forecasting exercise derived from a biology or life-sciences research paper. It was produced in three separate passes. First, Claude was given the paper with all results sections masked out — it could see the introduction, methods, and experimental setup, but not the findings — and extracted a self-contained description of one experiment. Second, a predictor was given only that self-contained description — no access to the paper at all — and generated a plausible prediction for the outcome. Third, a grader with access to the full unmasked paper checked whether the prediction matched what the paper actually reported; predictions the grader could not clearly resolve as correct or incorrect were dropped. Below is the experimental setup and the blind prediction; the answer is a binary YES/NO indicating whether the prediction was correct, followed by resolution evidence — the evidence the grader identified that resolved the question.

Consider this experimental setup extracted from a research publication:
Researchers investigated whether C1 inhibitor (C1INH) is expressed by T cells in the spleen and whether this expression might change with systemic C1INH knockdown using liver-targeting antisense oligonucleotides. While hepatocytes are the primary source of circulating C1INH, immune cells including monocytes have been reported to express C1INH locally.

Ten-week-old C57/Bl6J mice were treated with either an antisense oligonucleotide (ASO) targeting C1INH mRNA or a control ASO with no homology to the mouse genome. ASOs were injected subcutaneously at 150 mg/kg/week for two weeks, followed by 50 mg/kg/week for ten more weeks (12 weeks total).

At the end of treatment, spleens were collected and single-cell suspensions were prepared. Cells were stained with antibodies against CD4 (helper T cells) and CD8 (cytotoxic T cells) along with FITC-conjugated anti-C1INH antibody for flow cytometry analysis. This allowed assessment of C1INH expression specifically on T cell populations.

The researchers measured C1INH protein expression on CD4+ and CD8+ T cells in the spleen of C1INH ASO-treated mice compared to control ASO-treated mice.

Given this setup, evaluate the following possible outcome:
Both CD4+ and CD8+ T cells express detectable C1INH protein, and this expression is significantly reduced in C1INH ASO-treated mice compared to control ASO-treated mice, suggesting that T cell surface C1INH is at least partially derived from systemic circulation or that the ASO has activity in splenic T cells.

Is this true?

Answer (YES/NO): NO